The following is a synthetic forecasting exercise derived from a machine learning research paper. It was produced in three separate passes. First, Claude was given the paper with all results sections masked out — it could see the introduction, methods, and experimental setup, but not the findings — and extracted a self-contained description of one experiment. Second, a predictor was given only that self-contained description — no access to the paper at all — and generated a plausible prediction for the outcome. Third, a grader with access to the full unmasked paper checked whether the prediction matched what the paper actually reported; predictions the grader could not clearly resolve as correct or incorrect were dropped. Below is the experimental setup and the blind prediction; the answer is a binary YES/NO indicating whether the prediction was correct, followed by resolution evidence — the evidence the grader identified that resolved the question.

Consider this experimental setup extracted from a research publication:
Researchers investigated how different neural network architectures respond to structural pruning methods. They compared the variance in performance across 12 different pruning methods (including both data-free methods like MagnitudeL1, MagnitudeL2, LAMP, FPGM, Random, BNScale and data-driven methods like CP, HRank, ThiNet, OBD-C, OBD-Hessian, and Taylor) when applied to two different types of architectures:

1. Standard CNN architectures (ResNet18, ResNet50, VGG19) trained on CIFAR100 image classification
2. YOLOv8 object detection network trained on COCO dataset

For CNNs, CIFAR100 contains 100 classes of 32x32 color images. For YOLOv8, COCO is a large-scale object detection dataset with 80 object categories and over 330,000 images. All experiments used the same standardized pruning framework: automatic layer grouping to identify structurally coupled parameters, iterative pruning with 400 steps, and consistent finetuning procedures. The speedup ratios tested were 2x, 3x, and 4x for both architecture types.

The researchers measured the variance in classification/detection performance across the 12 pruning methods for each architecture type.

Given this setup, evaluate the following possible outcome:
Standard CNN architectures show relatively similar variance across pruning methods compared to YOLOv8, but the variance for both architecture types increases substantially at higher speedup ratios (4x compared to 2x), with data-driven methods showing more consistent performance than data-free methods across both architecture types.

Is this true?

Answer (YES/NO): NO